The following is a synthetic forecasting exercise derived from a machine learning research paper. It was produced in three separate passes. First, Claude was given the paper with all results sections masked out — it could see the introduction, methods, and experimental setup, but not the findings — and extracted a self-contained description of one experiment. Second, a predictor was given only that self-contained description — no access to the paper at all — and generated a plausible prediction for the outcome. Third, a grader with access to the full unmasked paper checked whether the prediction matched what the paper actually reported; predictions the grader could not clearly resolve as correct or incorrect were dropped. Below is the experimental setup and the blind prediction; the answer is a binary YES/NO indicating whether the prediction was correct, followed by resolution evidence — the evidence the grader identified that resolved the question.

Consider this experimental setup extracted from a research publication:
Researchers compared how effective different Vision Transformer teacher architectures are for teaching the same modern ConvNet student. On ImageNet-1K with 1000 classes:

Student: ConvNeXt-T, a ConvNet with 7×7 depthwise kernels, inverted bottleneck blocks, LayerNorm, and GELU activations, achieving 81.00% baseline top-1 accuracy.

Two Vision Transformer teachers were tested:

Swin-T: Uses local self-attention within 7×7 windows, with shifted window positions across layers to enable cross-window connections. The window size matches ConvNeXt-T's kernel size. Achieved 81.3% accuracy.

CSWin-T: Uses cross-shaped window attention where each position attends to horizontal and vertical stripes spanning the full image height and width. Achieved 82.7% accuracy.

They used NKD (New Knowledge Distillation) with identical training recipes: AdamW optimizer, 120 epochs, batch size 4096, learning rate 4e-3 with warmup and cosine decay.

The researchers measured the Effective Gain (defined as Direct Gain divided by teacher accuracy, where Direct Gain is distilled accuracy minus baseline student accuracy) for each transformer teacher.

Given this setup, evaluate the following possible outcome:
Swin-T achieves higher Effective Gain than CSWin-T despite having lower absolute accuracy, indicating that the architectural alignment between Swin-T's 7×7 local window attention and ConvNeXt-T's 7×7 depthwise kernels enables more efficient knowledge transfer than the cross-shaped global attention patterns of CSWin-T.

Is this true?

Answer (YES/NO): NO